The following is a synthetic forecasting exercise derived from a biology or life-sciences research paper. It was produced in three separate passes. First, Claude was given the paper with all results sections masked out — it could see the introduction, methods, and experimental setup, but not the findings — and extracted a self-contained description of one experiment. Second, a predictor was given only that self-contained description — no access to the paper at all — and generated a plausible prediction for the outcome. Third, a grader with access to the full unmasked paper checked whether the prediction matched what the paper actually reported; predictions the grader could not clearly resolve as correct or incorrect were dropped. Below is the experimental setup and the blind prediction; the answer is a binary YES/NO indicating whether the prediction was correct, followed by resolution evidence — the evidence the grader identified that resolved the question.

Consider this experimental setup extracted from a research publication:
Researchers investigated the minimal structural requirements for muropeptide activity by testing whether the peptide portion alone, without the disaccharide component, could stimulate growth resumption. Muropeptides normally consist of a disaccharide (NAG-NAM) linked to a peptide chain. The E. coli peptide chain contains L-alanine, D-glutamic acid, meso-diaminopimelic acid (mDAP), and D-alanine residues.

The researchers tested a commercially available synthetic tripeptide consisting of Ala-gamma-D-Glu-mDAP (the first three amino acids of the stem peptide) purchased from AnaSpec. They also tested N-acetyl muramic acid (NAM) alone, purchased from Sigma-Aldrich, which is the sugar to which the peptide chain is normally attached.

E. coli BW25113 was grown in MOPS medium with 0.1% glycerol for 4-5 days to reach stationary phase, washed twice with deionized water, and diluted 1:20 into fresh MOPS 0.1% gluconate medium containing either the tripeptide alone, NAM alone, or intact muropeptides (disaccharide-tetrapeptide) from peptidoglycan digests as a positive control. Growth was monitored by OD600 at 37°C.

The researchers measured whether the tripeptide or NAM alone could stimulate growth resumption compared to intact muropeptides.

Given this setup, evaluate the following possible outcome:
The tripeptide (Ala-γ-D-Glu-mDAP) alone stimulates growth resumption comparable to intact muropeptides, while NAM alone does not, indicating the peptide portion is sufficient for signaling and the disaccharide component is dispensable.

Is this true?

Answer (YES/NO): NO